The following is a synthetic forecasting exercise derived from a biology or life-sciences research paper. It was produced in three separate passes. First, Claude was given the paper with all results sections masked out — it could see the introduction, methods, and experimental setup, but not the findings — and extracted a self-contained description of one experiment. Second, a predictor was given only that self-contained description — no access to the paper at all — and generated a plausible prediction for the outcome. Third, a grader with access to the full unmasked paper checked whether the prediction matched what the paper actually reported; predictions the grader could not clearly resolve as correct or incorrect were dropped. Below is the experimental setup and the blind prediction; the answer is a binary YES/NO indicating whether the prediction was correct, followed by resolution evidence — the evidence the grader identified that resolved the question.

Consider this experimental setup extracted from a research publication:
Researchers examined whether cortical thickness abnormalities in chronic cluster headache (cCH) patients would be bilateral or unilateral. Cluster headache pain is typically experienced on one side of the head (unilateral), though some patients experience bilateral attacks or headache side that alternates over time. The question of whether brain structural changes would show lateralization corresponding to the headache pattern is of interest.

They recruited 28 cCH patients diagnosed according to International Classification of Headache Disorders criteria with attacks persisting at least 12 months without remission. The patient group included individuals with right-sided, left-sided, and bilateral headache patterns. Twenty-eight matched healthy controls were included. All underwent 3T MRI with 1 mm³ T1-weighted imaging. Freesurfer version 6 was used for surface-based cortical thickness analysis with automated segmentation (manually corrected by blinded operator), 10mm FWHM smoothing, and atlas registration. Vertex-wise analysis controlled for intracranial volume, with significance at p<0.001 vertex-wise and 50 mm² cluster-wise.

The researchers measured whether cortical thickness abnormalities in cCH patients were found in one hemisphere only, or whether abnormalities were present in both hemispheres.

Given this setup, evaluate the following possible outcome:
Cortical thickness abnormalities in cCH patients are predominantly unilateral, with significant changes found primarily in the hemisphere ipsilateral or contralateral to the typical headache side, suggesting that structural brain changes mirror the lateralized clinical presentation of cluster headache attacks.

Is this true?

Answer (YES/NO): NO